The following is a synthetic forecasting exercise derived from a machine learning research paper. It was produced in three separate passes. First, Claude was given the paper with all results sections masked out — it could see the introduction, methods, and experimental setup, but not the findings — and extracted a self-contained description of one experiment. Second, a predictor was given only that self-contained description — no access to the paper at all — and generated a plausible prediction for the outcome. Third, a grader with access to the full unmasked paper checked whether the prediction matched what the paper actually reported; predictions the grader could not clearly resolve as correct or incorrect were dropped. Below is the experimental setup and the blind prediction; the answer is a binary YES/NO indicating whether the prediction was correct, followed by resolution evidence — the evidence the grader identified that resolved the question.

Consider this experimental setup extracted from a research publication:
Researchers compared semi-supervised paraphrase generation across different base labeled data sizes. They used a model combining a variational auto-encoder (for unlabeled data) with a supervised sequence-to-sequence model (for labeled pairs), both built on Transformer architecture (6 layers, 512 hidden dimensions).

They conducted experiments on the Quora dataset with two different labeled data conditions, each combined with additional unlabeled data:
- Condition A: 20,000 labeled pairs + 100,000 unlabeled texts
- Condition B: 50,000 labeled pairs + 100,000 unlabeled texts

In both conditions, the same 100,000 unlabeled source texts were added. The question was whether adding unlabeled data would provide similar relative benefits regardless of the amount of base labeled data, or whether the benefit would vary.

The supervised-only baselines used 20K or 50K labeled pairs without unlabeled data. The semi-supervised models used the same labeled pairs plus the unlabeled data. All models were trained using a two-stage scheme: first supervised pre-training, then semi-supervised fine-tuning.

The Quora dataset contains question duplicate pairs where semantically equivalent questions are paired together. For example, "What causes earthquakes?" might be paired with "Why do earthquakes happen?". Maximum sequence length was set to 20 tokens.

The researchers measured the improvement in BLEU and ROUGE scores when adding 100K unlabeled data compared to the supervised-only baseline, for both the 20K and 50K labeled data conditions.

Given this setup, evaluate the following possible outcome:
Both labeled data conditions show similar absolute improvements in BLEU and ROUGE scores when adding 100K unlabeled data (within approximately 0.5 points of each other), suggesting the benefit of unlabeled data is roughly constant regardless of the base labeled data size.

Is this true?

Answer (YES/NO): NO